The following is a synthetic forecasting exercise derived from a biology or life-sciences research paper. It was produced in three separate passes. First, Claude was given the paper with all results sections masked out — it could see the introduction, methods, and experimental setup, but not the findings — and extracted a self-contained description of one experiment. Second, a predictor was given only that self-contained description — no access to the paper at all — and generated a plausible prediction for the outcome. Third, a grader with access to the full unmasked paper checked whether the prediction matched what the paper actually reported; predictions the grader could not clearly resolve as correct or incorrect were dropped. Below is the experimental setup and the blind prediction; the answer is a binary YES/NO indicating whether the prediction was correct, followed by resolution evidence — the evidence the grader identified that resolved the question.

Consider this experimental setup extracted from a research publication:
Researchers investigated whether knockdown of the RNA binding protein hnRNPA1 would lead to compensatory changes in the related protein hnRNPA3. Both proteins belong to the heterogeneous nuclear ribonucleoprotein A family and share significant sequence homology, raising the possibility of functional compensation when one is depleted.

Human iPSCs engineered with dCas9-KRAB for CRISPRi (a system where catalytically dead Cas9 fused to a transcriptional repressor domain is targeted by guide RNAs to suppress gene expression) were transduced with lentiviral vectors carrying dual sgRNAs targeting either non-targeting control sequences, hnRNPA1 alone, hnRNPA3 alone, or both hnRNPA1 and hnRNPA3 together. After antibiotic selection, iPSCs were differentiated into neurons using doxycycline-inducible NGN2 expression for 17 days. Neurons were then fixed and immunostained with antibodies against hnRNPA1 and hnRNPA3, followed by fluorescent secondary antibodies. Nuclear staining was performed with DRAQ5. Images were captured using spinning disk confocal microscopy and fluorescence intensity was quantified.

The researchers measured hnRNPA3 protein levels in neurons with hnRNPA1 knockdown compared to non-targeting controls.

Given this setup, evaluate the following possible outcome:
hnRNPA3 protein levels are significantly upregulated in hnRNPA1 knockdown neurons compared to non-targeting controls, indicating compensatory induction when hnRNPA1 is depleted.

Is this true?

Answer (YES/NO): YES